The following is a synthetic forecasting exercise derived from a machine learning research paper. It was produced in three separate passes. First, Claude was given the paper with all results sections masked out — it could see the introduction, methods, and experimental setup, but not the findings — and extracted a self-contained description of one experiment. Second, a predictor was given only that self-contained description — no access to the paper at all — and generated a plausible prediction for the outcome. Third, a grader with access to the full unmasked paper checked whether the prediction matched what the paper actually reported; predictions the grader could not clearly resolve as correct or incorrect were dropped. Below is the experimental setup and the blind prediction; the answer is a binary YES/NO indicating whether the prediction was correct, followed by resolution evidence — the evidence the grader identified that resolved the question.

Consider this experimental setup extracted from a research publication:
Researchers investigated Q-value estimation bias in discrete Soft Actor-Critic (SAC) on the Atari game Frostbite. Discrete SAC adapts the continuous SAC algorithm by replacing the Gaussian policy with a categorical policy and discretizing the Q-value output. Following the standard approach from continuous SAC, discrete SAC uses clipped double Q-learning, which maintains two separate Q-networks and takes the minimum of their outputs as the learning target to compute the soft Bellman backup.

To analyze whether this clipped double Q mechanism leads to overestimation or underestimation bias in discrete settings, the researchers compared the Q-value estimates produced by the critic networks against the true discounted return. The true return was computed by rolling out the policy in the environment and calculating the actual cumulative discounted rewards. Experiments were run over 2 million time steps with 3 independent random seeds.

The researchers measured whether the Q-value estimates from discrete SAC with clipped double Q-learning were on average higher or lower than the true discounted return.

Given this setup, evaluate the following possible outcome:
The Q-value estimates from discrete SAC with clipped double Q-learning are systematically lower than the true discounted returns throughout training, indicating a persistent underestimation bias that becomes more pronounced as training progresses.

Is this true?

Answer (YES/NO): NO